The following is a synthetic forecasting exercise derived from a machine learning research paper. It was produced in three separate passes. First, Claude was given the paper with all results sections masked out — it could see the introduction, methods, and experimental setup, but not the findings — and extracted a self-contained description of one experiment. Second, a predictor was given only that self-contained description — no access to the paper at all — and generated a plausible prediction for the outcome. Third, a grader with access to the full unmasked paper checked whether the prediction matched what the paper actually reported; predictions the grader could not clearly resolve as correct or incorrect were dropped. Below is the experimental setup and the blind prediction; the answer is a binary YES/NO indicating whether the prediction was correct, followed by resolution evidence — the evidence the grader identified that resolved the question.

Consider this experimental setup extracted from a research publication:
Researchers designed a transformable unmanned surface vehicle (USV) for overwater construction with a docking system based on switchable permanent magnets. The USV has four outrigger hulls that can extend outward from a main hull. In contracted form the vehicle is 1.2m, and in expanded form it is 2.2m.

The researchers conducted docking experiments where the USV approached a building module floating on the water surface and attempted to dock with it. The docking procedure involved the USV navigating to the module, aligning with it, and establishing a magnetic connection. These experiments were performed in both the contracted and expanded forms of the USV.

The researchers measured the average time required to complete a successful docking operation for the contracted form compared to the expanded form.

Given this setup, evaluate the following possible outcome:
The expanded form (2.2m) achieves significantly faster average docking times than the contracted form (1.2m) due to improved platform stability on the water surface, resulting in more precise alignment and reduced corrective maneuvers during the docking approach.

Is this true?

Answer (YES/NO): NO